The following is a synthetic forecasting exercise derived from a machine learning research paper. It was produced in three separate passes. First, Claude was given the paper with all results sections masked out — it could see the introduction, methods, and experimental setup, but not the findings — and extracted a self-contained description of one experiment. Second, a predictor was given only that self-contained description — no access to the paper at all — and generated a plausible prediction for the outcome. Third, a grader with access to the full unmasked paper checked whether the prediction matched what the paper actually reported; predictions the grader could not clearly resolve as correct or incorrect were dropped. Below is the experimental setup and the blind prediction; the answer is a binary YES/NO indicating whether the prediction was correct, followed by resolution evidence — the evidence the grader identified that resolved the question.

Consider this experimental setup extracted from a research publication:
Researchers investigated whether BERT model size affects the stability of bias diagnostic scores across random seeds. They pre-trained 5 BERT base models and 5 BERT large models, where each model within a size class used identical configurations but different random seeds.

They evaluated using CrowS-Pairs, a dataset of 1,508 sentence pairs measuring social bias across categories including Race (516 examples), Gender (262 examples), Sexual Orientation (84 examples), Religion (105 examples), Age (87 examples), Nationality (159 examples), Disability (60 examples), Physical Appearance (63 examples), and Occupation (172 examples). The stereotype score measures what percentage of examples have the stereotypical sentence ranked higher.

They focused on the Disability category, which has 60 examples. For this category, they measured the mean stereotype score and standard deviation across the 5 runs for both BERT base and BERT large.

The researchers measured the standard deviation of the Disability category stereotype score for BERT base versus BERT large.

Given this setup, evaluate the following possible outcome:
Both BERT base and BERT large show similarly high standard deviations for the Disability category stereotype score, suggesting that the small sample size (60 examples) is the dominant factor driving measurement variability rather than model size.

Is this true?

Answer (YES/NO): NO